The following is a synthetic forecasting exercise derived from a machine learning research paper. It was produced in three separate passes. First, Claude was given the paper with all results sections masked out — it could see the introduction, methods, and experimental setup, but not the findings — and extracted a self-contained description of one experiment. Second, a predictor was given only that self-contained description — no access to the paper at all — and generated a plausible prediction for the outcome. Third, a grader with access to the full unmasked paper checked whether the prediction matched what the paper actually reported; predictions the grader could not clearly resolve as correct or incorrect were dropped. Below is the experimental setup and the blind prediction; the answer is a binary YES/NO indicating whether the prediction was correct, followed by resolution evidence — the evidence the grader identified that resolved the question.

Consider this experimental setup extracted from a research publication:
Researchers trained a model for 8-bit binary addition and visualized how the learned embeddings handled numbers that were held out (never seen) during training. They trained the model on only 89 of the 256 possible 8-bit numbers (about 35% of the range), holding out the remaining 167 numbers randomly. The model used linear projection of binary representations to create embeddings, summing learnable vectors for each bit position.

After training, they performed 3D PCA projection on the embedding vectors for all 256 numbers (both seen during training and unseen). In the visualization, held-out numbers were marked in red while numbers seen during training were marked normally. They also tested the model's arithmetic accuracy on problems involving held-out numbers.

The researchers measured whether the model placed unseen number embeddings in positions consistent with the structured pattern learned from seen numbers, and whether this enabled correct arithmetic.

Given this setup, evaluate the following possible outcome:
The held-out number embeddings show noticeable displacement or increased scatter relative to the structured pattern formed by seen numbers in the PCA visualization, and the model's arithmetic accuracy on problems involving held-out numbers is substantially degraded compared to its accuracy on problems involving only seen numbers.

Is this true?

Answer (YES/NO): NO